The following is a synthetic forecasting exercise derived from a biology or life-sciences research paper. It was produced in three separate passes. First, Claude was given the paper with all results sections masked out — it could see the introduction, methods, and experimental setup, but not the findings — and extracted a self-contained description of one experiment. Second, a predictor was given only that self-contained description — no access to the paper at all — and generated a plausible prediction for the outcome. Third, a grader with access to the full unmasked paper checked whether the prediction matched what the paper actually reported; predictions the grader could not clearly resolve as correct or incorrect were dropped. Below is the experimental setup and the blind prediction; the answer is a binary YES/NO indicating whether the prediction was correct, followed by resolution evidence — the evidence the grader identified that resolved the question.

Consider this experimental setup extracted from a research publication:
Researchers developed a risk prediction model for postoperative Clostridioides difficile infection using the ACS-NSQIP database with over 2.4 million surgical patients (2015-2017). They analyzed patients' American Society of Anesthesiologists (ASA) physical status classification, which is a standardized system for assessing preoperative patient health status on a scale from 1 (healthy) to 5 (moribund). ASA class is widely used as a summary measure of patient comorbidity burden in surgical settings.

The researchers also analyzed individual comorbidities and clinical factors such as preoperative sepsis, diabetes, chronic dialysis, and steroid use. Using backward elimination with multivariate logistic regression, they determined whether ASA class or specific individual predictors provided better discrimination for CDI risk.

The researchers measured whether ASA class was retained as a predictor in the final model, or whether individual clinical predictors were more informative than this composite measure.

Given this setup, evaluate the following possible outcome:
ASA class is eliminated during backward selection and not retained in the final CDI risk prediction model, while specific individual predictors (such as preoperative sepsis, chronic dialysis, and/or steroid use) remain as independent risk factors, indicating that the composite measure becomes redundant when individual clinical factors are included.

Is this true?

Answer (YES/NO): YES